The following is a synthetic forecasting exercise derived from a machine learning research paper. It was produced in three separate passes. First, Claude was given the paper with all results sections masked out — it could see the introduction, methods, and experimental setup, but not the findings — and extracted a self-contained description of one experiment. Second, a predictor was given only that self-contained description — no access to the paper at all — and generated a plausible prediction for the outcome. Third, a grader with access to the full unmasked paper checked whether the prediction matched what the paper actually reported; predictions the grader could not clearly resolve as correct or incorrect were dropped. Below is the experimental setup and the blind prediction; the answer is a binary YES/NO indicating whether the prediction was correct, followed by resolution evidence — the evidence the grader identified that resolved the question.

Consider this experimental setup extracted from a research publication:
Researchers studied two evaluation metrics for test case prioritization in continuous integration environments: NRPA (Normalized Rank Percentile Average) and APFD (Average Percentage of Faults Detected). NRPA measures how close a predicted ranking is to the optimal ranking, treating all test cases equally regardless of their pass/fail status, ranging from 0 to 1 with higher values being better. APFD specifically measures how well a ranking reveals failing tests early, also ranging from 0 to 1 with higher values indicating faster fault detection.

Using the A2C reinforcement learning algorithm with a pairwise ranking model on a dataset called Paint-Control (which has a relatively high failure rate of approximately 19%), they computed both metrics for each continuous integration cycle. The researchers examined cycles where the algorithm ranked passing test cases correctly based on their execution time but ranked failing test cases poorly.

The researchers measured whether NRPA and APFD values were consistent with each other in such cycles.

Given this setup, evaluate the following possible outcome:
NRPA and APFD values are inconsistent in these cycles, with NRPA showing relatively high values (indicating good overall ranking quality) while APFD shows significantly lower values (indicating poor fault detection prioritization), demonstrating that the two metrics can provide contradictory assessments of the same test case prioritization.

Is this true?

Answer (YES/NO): YES